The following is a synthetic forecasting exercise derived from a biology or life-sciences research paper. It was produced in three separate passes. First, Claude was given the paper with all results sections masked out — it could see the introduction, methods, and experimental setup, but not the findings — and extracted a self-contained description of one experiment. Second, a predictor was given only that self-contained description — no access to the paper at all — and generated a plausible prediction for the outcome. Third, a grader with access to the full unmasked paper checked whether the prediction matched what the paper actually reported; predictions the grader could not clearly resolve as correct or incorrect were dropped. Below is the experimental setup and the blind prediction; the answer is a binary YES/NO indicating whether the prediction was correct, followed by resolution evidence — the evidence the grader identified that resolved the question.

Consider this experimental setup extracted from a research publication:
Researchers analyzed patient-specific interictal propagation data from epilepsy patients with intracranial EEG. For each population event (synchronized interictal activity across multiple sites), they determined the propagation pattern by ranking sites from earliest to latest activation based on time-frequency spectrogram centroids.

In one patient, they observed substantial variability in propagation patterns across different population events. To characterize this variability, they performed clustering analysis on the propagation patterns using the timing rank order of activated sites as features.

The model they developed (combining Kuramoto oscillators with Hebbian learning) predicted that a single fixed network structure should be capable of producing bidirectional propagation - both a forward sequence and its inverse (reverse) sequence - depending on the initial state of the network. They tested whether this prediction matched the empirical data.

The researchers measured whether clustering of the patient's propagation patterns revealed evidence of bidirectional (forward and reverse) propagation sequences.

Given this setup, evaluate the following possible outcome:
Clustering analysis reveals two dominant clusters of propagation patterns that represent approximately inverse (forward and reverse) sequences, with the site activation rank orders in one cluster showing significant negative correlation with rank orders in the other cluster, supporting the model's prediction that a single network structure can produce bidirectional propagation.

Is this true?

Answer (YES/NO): YES